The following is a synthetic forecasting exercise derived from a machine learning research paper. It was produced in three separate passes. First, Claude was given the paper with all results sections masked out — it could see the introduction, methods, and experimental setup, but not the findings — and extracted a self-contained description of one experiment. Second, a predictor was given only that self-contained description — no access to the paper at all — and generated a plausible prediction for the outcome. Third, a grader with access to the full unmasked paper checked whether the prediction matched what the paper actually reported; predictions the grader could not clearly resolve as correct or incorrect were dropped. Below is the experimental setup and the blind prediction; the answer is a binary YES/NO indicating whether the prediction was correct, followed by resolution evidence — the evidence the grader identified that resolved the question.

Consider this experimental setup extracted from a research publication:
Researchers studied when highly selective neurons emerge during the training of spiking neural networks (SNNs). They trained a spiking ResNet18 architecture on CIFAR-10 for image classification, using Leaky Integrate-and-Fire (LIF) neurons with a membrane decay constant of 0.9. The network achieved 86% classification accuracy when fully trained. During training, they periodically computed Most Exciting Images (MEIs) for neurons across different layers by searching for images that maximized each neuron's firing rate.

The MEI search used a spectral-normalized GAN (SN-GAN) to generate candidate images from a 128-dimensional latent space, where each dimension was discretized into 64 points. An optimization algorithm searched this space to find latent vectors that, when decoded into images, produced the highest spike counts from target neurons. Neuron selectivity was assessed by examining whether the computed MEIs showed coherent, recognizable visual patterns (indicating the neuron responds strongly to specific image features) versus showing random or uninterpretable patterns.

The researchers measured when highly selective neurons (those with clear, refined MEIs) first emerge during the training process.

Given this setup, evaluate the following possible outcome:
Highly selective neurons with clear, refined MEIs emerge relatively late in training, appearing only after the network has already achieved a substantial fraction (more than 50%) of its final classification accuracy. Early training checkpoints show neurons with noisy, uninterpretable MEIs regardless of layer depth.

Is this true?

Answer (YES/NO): NO